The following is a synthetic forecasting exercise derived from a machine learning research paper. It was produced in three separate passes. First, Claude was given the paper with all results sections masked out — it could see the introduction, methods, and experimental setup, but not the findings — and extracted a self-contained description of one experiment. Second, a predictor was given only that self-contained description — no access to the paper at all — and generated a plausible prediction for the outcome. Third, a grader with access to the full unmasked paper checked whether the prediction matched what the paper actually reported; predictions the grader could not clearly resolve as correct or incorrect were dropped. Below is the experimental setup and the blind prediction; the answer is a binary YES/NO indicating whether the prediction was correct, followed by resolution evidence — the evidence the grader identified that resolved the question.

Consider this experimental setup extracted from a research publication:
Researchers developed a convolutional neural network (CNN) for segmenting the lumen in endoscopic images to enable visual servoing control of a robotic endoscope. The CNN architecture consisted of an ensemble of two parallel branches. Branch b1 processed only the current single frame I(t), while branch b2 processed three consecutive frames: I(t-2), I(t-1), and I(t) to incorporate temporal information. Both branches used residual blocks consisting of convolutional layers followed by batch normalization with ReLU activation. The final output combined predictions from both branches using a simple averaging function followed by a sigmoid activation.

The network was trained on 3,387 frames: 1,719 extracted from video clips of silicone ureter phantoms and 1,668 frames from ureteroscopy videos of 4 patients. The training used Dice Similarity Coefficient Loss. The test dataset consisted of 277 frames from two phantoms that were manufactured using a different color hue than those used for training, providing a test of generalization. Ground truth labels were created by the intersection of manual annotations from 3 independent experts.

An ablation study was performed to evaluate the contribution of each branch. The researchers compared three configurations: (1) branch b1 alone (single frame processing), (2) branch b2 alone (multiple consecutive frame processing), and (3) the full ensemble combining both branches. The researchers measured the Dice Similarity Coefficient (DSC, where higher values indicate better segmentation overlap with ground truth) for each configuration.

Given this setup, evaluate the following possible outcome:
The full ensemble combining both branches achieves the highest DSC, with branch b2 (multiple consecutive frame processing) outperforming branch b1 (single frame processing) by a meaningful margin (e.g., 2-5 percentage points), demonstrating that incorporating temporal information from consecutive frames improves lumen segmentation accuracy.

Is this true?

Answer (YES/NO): NO